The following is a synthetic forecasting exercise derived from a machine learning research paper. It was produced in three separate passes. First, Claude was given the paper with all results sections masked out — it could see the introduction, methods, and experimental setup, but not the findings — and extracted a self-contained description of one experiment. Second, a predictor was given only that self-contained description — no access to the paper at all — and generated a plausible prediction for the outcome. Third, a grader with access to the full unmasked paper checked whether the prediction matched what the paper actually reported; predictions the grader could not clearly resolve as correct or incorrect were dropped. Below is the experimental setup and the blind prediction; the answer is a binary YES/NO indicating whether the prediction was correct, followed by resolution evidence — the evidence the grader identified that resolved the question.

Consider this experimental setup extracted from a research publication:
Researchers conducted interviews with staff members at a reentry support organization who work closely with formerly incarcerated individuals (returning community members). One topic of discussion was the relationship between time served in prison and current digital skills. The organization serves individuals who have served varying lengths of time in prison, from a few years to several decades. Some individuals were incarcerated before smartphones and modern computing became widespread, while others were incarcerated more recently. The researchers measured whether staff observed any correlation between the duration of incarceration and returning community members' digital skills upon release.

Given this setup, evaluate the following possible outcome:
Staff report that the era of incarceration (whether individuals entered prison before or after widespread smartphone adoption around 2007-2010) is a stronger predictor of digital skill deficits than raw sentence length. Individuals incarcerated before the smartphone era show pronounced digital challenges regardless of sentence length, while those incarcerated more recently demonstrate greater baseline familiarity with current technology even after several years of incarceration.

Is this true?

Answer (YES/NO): NO